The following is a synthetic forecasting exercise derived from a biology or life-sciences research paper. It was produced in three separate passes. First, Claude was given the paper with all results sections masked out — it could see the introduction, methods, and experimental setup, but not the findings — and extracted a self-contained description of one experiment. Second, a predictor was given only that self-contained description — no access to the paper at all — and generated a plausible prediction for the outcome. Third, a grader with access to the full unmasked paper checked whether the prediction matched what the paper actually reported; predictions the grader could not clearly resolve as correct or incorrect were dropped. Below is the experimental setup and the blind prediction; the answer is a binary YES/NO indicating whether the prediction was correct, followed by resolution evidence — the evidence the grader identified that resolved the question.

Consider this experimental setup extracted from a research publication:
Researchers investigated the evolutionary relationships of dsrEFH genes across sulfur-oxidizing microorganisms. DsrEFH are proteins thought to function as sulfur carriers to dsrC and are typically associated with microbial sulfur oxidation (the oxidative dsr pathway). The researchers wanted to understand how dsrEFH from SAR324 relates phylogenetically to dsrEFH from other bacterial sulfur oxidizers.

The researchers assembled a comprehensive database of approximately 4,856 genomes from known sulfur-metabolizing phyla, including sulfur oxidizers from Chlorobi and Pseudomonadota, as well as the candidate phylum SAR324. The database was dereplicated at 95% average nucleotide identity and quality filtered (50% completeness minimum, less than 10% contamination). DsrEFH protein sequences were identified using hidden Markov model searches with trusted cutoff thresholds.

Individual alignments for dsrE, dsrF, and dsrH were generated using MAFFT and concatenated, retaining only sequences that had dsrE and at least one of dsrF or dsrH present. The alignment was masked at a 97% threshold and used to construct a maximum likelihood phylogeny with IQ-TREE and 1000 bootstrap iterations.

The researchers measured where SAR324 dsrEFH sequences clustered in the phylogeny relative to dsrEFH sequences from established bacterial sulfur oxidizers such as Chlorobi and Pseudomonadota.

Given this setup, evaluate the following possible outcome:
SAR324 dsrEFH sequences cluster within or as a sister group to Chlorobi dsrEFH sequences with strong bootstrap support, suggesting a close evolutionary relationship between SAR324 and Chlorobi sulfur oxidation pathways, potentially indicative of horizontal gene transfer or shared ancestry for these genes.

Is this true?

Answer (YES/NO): NO